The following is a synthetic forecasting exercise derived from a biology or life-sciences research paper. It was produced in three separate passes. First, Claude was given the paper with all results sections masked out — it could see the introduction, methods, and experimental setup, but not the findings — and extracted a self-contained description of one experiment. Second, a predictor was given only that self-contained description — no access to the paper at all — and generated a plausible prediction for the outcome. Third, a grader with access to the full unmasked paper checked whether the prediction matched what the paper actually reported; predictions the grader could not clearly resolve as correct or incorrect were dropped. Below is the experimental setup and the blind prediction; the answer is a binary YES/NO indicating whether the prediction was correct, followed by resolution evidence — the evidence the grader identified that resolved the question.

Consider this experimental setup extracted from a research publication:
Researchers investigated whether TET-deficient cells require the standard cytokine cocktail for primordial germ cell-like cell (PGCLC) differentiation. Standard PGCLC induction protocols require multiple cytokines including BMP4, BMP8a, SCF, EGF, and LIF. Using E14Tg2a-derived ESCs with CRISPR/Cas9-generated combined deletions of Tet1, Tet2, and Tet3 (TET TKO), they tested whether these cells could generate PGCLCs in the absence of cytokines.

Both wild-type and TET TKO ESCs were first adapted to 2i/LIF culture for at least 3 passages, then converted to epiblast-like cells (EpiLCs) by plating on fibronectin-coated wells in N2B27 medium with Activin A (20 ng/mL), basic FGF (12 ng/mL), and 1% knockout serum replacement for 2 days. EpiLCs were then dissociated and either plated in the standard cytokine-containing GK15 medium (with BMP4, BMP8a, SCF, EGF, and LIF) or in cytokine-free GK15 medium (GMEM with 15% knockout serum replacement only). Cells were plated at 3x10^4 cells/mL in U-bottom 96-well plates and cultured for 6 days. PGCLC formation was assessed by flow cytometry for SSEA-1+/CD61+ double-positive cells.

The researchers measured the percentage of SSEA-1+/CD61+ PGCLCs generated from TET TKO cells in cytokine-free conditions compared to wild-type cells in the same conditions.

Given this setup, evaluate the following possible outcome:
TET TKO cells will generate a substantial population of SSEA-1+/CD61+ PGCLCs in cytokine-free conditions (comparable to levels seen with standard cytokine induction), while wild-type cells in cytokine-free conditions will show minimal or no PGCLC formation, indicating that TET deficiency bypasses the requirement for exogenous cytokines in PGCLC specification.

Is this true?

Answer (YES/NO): YES